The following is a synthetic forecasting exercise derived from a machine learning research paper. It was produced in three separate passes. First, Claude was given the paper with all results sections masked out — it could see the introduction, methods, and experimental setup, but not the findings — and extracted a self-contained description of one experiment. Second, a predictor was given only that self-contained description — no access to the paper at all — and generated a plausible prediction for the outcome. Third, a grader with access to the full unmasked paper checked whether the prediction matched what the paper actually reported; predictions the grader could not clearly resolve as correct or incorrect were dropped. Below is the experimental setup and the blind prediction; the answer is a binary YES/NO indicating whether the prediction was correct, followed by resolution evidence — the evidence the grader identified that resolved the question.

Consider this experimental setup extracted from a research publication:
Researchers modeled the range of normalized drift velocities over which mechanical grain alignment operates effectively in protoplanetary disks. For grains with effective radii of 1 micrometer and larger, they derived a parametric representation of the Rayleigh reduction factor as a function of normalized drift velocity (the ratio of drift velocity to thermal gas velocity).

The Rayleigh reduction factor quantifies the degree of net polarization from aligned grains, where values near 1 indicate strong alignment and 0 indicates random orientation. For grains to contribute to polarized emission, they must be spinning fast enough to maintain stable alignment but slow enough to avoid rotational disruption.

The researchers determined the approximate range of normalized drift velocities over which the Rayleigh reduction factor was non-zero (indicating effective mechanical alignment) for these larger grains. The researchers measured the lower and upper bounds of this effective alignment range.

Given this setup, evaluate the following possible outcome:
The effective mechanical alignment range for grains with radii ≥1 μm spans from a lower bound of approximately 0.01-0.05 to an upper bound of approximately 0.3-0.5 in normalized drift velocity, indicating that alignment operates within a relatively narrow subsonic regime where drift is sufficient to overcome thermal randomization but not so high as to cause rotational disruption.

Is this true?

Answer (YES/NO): NO